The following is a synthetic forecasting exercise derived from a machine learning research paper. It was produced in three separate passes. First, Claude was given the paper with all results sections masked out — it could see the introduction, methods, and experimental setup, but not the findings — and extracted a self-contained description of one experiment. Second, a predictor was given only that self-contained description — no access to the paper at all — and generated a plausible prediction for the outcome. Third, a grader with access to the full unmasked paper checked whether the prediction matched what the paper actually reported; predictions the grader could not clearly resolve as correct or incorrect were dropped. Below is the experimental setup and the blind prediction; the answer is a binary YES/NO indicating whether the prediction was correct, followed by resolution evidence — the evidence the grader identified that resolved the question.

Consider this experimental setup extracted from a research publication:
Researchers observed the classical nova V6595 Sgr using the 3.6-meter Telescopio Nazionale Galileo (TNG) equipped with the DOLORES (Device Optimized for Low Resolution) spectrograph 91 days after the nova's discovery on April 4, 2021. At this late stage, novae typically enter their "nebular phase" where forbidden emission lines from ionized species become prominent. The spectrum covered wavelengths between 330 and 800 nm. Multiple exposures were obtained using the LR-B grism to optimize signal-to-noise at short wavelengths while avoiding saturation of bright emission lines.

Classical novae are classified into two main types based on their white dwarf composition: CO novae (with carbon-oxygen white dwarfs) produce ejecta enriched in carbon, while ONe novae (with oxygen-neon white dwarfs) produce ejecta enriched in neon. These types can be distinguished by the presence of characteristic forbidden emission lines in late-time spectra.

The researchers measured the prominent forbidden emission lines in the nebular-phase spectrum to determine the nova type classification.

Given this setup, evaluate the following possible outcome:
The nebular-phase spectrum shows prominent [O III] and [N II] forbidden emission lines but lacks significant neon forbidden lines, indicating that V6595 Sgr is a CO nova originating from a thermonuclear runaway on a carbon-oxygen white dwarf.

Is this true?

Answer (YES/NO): NO